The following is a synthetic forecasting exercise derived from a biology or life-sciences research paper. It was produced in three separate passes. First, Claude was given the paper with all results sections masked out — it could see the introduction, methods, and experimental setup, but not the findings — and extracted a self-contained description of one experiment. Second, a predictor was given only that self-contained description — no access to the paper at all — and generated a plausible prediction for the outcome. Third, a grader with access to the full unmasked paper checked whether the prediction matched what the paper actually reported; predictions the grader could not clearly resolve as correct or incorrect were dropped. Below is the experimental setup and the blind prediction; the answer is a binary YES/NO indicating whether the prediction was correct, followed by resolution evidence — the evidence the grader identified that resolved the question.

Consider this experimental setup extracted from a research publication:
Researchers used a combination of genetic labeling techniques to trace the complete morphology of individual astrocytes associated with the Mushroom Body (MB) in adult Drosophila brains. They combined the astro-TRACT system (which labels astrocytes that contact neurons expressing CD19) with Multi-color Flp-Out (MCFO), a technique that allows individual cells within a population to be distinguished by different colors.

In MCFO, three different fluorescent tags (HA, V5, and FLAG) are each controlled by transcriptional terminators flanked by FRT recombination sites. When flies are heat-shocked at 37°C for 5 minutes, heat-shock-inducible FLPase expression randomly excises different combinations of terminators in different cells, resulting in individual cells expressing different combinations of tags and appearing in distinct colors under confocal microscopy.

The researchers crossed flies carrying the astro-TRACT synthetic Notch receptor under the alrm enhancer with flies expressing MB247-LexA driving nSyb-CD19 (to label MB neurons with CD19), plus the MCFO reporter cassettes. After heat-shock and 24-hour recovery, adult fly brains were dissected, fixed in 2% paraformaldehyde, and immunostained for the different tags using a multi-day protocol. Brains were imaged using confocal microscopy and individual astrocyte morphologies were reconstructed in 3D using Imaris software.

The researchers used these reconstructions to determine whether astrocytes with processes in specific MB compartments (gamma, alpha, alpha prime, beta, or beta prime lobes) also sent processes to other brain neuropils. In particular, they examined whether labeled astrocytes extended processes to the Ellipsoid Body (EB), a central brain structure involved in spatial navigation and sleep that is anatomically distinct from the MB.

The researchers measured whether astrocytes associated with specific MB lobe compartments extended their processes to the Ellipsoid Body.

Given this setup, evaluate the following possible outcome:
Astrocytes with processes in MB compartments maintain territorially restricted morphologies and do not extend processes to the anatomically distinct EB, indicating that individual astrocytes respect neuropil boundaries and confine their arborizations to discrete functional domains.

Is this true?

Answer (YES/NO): NO